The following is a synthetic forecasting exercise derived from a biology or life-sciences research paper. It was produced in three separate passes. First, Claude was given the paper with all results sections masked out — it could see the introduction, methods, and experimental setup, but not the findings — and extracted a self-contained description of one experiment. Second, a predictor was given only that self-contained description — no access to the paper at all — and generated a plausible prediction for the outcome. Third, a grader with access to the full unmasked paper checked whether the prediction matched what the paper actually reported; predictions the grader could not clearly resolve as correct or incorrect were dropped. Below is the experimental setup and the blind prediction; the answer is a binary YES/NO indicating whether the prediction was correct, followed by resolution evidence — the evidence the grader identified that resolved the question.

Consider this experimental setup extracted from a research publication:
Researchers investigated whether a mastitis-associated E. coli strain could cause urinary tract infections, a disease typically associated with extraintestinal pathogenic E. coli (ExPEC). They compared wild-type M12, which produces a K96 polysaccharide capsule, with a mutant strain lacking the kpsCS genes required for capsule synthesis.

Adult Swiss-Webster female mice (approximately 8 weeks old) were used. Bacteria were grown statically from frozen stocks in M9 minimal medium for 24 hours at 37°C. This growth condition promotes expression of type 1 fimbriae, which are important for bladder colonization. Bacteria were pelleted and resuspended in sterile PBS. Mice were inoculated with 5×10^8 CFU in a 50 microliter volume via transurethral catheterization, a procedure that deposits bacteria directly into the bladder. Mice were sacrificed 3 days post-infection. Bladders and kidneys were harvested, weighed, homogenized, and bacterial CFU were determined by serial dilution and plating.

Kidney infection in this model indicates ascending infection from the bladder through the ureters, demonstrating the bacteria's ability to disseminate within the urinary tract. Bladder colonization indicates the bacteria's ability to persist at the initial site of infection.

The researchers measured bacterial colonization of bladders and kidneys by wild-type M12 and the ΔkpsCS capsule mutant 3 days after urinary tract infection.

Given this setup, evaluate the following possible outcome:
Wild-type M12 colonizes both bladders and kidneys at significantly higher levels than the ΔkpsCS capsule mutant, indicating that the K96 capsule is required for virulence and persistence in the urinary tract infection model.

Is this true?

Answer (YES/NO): NO